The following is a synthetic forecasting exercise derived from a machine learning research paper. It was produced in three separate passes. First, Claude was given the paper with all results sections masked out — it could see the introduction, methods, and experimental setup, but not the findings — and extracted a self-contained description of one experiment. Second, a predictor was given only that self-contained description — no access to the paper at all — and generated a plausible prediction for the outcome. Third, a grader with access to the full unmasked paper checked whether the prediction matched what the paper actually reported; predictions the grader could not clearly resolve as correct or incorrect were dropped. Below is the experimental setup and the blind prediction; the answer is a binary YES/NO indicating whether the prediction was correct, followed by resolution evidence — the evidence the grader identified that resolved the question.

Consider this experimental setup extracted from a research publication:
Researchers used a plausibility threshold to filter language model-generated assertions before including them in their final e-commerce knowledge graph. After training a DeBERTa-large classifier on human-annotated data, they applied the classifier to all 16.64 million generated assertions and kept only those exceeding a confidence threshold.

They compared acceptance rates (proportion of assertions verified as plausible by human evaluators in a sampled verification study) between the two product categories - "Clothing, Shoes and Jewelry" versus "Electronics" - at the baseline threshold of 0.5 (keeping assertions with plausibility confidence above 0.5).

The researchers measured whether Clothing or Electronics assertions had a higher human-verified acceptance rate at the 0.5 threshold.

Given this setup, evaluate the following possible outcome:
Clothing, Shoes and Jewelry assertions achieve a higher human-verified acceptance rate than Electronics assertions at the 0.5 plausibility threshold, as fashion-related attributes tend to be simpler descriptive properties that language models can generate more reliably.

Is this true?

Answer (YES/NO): YES